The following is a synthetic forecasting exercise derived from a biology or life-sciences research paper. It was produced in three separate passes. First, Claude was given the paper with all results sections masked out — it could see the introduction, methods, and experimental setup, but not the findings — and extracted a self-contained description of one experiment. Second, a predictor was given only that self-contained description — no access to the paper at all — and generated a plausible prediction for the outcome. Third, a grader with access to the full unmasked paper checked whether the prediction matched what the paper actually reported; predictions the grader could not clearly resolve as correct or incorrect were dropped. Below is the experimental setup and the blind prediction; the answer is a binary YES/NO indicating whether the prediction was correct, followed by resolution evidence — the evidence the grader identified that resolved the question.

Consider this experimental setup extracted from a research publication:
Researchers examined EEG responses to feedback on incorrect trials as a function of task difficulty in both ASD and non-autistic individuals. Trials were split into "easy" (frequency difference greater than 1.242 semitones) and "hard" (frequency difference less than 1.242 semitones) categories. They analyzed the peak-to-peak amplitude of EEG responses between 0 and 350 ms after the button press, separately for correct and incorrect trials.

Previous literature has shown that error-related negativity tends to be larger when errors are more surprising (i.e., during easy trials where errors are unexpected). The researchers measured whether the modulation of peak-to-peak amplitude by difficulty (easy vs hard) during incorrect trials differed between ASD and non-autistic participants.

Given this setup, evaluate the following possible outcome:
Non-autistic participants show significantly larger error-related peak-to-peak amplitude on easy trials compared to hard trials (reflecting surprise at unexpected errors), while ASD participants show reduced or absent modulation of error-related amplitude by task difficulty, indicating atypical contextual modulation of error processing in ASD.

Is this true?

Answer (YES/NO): NO